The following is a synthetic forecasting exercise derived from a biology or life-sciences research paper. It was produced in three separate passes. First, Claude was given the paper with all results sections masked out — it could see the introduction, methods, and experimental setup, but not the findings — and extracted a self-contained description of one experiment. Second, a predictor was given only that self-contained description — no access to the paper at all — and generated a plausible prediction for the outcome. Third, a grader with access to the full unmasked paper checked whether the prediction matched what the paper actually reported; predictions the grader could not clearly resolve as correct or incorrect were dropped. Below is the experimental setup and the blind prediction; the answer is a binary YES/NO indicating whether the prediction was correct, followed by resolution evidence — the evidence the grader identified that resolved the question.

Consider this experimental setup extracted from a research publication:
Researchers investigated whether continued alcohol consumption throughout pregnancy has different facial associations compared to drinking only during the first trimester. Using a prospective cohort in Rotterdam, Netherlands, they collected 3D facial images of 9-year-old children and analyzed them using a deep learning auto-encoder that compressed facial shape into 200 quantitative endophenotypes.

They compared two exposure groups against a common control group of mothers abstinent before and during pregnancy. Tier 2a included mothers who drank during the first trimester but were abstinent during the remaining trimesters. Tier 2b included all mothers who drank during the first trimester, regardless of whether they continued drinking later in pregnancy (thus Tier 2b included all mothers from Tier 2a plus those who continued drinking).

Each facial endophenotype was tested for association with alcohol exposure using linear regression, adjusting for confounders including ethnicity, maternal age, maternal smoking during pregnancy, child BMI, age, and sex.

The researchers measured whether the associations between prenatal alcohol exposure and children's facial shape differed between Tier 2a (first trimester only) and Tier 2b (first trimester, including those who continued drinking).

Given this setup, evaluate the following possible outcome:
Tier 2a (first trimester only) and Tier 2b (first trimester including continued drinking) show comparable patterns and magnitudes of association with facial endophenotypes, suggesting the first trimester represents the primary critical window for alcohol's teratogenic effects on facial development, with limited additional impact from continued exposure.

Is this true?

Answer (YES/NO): YES